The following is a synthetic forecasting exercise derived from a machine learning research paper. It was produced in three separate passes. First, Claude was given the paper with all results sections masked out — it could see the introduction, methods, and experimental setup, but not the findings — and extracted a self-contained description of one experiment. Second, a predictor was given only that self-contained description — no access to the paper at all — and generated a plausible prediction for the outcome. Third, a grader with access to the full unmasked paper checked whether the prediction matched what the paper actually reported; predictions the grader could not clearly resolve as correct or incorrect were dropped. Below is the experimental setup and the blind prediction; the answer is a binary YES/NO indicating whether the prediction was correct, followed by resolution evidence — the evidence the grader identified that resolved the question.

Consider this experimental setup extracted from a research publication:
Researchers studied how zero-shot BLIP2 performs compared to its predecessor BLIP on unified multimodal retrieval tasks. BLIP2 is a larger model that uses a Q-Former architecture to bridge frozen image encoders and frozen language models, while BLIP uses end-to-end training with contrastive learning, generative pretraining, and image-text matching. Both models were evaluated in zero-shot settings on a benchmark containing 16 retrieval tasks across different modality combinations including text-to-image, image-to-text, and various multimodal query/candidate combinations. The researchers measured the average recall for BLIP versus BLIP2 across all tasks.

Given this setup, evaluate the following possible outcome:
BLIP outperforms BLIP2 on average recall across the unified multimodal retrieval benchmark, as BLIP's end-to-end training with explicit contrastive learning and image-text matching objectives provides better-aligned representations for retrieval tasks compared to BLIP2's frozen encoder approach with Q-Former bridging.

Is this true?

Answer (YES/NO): YES